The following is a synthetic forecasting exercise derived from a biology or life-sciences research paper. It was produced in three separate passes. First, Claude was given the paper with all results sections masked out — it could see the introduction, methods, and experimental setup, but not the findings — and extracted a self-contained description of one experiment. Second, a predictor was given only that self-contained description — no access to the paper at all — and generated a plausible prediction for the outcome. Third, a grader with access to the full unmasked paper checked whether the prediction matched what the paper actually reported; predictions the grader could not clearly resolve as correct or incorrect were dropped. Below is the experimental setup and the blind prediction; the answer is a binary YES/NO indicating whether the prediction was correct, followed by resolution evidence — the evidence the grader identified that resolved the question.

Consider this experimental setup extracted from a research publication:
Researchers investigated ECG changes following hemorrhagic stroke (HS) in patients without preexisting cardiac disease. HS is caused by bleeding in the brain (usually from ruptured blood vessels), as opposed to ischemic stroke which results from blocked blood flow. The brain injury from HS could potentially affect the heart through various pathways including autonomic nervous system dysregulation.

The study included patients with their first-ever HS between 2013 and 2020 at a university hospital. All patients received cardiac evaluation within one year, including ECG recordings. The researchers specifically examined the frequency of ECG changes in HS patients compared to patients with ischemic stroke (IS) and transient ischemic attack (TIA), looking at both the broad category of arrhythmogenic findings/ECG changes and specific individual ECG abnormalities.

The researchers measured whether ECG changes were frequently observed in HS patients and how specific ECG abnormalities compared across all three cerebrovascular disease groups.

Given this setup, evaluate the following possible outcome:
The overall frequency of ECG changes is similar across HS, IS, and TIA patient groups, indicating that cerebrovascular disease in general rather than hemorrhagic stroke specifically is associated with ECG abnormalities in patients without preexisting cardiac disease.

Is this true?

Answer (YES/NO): NO